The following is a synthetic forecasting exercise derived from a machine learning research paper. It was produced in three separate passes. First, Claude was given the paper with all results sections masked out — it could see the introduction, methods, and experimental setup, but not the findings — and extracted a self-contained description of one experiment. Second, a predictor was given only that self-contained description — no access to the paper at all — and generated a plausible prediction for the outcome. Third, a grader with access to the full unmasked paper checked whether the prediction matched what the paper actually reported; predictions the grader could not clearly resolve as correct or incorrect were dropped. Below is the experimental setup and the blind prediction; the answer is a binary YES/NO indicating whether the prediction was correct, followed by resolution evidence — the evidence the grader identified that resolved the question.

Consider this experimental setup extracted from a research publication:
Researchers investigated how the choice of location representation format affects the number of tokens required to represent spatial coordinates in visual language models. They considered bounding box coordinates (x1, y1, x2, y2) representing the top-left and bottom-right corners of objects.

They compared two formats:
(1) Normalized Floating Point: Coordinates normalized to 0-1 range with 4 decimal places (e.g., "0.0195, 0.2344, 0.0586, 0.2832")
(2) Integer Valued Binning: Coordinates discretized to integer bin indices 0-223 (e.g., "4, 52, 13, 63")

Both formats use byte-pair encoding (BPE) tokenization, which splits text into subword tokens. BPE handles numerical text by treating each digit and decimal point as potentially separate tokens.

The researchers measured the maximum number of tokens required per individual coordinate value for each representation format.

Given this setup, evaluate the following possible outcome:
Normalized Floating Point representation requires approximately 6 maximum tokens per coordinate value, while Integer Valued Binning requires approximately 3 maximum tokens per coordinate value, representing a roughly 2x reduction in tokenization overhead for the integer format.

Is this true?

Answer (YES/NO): YES